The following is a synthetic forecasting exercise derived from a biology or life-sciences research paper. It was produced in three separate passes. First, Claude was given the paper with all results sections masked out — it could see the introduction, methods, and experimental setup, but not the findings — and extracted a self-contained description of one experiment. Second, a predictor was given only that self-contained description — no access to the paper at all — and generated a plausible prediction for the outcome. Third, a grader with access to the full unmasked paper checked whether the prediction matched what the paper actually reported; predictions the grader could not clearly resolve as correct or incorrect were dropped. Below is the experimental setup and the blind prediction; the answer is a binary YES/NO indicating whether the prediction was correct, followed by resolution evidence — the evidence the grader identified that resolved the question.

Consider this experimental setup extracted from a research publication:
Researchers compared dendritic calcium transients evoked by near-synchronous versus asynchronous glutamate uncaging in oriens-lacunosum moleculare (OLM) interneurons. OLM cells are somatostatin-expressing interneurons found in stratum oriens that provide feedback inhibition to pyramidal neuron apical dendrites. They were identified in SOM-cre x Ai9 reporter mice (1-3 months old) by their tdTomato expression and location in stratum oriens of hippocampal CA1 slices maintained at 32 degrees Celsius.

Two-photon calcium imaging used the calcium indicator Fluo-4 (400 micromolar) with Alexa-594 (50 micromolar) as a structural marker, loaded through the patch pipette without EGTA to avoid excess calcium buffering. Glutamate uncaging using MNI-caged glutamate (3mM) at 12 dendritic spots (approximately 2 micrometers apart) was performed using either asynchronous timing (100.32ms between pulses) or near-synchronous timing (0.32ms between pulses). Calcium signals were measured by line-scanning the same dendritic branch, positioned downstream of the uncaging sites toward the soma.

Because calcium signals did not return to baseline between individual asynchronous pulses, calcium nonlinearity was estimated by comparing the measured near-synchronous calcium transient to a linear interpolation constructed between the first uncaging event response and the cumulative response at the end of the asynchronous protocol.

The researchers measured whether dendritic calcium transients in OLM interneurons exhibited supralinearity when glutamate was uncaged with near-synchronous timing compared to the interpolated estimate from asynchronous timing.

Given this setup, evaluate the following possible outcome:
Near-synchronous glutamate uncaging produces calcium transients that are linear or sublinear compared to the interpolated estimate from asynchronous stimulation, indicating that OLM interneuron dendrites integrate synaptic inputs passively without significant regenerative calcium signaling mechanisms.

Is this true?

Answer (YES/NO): NO